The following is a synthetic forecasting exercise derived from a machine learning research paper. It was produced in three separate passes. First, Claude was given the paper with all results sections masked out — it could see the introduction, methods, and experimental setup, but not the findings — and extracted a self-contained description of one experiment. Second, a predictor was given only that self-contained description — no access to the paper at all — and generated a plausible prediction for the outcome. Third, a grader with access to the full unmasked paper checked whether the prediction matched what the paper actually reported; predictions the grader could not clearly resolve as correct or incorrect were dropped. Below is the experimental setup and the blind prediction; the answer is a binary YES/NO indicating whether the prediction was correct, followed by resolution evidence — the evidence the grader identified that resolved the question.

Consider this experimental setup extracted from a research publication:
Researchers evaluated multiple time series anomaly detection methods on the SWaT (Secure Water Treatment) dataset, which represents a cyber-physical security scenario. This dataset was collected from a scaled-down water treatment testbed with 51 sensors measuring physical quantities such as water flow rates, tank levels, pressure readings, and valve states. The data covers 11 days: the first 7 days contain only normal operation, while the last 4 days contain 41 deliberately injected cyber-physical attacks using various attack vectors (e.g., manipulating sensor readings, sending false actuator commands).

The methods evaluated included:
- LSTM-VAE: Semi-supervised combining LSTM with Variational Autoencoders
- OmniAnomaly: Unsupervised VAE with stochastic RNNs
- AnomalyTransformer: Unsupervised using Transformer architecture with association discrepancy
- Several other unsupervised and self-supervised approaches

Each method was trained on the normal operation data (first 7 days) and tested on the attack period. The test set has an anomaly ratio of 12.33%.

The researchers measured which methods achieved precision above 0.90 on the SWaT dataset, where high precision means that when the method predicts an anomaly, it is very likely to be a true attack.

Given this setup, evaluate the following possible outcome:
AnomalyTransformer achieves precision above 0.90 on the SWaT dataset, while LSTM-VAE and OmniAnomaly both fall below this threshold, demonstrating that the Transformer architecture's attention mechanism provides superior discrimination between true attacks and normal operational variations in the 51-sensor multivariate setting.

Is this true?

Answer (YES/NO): NO